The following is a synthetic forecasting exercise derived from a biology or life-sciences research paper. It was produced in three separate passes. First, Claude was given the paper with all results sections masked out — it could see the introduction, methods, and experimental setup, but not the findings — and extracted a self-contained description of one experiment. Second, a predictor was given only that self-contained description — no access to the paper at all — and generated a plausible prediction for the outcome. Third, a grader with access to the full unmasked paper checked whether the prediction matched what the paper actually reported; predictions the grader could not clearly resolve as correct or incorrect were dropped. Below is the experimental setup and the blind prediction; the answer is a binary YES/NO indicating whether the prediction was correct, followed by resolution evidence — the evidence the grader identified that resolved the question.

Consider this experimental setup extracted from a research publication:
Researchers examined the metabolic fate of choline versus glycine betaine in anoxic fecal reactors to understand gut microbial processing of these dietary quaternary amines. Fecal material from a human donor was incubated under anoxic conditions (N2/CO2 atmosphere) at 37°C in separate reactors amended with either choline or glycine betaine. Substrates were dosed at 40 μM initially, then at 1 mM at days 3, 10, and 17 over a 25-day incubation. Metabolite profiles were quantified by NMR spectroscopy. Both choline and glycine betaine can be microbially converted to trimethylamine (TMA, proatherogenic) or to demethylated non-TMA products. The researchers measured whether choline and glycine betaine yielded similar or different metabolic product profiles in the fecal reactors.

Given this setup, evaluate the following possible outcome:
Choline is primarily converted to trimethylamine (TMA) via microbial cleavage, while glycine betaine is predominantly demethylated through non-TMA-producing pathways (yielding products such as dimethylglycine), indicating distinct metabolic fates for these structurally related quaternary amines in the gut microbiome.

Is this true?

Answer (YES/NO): NO